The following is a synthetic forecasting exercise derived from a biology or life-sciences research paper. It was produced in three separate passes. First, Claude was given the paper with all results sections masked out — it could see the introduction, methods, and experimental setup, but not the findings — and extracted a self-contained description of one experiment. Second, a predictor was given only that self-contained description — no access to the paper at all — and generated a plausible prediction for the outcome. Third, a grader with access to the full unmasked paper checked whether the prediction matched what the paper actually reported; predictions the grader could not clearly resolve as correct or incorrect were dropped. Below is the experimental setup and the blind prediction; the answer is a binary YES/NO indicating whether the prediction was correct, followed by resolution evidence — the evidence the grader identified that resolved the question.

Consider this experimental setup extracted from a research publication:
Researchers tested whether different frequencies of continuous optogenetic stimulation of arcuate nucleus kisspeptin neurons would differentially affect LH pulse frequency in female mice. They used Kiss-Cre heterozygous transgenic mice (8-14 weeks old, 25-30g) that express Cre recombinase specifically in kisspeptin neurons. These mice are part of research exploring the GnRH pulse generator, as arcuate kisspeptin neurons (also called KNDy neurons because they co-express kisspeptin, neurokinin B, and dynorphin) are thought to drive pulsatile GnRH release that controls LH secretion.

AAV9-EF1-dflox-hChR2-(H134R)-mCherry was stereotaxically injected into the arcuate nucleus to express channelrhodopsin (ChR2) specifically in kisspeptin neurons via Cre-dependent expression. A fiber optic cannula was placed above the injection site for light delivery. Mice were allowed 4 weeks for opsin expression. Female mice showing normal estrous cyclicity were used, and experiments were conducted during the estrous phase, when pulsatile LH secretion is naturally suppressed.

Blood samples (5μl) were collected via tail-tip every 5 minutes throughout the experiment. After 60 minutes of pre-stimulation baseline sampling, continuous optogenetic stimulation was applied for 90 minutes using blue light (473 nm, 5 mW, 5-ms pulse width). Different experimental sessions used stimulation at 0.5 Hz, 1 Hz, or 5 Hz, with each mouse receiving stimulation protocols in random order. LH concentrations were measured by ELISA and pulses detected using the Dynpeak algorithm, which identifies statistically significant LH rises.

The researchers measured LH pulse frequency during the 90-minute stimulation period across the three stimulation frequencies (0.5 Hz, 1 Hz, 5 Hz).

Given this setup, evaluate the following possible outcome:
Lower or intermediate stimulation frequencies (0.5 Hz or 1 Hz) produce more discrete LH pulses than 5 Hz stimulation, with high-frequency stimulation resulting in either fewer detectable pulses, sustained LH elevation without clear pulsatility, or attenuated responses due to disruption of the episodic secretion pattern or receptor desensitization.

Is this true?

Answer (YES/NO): NO